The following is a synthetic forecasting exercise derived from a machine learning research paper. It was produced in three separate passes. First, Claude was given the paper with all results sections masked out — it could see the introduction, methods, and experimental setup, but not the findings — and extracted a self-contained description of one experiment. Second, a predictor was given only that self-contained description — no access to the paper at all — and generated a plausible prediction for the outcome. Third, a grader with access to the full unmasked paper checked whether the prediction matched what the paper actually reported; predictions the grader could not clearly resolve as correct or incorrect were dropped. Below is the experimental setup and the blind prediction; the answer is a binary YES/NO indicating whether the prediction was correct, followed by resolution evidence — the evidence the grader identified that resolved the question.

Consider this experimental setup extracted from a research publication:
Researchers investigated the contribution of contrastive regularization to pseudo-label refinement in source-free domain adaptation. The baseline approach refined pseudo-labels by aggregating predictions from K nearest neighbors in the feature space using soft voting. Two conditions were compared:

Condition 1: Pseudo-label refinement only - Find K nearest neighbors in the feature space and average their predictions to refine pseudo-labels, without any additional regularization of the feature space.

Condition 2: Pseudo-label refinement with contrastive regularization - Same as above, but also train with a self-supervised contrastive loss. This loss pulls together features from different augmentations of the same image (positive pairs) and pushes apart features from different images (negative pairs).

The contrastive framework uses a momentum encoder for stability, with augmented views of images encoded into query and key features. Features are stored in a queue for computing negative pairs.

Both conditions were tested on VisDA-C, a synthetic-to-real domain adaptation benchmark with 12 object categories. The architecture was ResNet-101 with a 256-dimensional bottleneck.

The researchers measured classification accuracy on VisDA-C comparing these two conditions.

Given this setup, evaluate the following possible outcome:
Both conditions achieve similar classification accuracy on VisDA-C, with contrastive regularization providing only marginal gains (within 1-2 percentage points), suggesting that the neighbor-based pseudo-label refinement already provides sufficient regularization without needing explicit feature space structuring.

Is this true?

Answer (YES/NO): NO